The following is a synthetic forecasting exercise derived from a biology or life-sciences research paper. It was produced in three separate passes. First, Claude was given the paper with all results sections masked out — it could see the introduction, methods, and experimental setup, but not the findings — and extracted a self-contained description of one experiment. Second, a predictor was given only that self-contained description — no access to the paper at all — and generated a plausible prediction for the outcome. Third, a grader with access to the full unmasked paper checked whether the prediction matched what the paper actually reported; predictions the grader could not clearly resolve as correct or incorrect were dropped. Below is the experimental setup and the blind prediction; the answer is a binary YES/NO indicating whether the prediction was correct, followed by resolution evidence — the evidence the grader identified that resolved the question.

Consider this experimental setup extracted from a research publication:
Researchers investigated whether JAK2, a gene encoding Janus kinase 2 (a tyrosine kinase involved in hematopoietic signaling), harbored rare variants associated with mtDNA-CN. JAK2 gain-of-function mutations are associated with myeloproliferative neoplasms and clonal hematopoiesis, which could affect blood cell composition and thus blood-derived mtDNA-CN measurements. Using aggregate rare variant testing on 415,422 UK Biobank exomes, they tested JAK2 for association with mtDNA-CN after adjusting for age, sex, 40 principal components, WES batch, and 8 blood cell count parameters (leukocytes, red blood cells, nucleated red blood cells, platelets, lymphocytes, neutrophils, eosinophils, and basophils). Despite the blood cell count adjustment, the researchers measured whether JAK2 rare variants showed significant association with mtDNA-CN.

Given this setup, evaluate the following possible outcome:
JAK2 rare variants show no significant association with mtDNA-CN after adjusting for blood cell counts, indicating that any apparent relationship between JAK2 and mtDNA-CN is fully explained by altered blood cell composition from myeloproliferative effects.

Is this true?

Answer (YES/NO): NO